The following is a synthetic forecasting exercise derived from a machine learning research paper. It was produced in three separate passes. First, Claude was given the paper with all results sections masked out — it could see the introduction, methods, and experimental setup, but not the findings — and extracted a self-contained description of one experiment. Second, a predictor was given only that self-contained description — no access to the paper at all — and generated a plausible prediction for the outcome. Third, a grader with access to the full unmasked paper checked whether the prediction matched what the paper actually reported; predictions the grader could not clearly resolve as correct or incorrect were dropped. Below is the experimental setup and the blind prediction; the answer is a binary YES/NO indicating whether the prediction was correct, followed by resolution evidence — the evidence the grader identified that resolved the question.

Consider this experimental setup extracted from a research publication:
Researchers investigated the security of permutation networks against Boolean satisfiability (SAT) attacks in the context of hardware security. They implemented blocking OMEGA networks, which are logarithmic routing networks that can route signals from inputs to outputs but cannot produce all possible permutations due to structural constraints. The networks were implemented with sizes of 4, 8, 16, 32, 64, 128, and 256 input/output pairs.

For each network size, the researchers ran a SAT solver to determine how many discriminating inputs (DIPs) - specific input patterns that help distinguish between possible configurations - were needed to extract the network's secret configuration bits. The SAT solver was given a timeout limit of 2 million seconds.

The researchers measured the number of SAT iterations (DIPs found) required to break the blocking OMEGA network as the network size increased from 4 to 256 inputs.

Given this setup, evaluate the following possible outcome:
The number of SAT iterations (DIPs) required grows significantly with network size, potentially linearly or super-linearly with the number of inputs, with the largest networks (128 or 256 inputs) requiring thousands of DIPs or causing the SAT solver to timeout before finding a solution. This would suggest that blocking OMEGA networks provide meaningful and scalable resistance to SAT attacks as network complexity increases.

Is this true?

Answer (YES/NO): NO